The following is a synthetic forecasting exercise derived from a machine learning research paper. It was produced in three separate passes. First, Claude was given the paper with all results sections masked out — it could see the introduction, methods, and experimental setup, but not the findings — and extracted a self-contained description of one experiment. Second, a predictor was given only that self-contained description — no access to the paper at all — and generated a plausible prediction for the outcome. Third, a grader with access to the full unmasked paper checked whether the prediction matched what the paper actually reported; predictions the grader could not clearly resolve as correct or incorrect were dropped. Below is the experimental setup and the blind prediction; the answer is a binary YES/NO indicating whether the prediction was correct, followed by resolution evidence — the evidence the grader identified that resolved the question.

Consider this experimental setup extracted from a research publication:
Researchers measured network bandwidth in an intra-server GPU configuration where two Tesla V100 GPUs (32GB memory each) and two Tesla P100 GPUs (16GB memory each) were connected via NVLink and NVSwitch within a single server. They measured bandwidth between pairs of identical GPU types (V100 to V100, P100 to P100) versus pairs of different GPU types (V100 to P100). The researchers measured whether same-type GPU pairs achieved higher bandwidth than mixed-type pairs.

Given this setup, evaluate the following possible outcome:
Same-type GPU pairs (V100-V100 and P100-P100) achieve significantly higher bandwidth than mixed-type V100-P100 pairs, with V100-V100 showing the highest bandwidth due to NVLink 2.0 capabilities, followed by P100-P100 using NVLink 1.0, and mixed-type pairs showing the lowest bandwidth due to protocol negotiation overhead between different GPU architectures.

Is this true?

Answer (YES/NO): NO